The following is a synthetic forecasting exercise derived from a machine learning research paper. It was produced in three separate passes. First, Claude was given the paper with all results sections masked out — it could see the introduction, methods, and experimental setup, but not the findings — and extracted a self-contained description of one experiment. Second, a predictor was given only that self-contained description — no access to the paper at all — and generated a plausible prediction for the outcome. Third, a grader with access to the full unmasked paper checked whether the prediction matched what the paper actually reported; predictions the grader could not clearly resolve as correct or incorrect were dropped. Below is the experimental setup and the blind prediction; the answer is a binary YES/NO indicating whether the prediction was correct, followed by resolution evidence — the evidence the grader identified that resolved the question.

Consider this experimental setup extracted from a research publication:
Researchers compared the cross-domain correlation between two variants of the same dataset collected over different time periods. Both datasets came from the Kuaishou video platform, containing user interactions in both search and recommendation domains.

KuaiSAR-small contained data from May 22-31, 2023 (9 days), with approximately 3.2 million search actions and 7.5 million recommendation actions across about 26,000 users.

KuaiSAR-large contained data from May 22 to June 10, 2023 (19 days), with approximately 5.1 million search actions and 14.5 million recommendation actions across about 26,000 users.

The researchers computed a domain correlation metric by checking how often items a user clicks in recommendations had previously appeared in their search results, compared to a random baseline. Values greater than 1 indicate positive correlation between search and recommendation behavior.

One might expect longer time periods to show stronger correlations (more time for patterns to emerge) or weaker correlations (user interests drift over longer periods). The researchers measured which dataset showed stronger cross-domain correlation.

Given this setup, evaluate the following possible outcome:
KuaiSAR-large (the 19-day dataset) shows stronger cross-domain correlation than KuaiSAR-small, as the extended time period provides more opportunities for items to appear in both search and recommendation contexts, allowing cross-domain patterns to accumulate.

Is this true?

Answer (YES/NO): NO